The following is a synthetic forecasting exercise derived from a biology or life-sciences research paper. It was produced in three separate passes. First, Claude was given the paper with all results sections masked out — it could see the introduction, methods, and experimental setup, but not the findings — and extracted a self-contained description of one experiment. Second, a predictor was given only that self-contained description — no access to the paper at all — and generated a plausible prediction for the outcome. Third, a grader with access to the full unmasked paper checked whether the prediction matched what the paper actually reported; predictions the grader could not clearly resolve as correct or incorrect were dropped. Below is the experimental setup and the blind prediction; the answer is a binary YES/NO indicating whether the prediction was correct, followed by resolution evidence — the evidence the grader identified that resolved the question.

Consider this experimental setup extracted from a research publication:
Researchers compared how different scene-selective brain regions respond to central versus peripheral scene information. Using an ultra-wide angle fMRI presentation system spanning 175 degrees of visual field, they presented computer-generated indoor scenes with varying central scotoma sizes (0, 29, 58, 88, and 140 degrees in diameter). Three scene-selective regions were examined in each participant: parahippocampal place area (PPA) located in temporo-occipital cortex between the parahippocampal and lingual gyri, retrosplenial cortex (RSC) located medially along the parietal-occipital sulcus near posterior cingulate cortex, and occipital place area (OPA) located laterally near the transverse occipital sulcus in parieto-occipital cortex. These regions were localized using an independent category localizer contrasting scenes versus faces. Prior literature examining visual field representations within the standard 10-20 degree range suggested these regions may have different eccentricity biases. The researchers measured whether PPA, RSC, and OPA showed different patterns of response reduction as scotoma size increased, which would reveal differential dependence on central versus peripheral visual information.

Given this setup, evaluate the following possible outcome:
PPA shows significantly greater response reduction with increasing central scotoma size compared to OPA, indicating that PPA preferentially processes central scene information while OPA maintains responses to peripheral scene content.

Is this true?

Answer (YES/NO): NO